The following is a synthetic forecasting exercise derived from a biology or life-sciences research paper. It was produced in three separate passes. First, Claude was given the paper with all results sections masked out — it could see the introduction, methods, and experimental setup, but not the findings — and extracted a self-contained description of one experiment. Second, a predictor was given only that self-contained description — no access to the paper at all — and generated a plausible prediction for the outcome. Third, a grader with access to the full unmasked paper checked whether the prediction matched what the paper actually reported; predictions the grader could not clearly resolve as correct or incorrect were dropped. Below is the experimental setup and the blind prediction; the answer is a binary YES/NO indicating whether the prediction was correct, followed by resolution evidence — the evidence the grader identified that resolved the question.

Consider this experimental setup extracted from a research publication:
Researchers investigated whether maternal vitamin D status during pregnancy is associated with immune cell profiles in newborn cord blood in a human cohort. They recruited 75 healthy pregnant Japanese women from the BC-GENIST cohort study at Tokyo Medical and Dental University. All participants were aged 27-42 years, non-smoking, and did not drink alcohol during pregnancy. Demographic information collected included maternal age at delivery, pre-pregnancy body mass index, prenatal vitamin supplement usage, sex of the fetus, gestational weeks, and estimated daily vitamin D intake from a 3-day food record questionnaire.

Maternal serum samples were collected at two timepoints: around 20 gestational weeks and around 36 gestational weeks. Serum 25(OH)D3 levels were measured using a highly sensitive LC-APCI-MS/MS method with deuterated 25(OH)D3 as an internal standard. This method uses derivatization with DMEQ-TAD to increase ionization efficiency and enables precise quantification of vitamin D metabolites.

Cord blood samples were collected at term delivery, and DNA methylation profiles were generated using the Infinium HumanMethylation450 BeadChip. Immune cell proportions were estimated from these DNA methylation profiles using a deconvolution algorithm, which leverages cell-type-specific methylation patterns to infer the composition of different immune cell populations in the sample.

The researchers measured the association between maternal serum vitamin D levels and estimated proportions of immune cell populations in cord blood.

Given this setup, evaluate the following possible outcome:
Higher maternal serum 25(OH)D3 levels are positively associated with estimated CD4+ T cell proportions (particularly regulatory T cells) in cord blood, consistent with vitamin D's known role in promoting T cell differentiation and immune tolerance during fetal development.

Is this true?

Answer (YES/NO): NO